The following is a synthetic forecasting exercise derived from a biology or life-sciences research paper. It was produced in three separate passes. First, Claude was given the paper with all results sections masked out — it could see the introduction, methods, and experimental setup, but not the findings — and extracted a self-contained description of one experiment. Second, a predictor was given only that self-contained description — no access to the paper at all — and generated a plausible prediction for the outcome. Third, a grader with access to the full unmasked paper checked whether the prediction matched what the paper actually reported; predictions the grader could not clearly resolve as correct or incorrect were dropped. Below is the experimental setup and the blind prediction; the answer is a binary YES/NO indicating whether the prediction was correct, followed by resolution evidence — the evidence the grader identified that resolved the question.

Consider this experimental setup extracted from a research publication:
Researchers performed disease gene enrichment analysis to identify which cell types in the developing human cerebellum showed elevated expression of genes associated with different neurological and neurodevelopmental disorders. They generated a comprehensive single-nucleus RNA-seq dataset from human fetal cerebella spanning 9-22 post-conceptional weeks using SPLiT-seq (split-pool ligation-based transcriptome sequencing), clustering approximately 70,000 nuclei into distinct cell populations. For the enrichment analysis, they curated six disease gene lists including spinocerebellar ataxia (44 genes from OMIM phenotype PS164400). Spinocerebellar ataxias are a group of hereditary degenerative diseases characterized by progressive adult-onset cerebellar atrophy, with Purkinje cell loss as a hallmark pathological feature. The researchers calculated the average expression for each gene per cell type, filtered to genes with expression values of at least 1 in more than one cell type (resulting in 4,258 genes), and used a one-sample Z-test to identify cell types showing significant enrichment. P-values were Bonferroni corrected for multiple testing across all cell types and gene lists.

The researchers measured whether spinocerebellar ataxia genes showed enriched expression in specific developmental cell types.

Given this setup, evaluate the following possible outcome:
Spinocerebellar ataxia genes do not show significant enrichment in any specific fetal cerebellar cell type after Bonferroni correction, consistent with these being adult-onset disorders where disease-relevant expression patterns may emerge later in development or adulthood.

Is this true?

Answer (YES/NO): NO